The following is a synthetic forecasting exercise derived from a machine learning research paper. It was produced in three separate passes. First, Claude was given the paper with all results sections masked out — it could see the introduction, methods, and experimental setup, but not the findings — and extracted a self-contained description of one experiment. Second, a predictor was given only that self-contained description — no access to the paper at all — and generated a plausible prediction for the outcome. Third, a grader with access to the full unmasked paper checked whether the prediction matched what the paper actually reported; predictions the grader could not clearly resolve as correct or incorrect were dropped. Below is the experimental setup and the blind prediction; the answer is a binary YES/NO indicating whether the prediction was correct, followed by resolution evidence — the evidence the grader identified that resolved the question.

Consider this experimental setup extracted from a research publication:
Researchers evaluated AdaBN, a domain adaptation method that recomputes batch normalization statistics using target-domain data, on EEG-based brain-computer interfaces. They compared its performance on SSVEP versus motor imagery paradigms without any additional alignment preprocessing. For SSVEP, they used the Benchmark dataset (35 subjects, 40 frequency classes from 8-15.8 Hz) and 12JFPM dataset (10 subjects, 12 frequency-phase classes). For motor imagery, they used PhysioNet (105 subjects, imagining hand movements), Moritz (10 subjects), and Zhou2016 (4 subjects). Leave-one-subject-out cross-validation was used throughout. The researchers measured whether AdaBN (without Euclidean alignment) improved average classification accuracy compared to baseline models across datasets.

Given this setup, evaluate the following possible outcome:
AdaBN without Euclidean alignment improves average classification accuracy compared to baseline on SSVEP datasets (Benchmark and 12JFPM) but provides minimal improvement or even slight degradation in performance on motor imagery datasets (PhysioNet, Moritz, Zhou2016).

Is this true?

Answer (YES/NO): NO